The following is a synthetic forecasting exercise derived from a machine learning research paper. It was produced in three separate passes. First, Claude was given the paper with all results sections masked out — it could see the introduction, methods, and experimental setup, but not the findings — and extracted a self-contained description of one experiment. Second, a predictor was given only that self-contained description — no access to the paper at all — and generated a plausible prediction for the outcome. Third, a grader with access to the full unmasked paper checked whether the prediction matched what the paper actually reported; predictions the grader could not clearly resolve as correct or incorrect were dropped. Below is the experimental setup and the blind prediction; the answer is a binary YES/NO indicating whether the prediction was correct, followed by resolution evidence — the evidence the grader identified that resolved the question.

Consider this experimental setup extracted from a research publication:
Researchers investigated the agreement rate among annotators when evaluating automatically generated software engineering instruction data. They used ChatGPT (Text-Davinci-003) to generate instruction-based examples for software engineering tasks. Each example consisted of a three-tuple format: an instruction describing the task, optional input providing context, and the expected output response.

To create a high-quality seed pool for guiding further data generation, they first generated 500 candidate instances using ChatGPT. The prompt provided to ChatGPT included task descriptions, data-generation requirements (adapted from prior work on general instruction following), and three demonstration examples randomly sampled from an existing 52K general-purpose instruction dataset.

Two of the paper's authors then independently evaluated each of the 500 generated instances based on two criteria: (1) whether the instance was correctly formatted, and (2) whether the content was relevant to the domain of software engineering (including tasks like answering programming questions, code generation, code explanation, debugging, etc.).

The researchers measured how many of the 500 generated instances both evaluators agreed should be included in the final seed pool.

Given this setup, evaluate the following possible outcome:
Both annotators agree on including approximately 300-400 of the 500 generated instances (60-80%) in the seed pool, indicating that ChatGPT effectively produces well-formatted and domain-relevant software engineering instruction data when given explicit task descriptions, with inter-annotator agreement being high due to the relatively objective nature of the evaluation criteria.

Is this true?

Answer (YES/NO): NO